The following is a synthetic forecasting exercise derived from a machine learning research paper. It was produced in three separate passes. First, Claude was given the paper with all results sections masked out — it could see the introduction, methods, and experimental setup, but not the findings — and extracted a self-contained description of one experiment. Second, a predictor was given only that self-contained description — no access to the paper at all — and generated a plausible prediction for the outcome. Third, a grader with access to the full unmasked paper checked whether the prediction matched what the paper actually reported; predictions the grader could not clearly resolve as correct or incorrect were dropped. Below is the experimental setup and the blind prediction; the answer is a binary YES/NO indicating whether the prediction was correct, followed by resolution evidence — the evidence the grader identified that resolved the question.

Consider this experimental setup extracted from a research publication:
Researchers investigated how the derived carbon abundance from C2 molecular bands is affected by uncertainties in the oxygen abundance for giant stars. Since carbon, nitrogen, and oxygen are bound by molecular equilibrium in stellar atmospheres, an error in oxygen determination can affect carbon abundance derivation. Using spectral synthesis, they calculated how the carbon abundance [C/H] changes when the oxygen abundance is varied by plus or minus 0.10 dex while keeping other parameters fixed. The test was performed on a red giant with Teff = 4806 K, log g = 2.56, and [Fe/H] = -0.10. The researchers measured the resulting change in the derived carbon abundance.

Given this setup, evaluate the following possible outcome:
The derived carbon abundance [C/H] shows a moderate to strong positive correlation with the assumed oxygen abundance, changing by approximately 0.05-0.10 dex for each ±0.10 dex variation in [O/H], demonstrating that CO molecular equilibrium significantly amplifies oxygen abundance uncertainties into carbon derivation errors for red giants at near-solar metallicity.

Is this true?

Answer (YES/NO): NO